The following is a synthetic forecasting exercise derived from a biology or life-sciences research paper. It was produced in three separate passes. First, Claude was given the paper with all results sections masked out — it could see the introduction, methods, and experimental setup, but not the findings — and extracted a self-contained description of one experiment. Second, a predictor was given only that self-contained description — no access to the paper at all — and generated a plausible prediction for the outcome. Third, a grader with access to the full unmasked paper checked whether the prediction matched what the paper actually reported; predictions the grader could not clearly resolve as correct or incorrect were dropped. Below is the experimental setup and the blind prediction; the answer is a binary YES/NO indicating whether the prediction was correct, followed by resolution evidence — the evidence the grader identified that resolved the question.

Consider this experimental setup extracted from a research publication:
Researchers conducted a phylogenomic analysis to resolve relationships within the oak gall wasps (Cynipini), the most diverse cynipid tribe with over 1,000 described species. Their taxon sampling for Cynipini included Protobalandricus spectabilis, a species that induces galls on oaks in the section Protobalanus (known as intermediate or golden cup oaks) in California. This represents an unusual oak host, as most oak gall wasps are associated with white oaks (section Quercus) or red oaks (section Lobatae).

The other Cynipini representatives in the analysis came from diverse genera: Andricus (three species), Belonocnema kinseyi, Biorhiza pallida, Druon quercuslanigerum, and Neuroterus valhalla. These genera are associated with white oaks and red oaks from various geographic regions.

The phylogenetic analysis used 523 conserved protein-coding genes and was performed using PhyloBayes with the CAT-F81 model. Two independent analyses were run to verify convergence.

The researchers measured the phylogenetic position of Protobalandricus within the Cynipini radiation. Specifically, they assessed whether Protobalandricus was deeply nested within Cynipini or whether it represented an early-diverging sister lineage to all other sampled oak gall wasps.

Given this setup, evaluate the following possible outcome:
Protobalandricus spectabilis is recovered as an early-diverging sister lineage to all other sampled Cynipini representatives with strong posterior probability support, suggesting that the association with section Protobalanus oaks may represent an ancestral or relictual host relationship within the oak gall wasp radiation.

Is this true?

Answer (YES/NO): YES